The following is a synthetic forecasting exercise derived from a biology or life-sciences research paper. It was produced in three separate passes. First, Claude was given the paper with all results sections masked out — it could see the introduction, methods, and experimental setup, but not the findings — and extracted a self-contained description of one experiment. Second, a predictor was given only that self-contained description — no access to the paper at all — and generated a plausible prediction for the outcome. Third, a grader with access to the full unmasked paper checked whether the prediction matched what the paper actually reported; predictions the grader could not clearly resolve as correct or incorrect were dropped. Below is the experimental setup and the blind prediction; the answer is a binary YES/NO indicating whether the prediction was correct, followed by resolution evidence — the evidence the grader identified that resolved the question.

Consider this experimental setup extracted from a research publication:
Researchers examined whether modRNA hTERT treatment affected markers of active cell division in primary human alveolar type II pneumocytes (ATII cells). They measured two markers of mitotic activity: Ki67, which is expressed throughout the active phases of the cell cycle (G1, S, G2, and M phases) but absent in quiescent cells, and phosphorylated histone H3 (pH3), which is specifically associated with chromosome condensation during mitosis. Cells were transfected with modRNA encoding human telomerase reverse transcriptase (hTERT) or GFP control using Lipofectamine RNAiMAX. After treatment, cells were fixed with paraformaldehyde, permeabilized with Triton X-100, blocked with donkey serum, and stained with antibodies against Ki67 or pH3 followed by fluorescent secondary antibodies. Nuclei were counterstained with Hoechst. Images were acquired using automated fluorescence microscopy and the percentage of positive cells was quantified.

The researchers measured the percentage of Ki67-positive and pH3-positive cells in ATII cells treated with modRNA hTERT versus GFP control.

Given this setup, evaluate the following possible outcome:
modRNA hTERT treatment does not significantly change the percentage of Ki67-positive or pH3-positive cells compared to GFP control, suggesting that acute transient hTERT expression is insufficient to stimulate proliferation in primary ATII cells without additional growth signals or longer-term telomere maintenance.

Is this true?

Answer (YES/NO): NO